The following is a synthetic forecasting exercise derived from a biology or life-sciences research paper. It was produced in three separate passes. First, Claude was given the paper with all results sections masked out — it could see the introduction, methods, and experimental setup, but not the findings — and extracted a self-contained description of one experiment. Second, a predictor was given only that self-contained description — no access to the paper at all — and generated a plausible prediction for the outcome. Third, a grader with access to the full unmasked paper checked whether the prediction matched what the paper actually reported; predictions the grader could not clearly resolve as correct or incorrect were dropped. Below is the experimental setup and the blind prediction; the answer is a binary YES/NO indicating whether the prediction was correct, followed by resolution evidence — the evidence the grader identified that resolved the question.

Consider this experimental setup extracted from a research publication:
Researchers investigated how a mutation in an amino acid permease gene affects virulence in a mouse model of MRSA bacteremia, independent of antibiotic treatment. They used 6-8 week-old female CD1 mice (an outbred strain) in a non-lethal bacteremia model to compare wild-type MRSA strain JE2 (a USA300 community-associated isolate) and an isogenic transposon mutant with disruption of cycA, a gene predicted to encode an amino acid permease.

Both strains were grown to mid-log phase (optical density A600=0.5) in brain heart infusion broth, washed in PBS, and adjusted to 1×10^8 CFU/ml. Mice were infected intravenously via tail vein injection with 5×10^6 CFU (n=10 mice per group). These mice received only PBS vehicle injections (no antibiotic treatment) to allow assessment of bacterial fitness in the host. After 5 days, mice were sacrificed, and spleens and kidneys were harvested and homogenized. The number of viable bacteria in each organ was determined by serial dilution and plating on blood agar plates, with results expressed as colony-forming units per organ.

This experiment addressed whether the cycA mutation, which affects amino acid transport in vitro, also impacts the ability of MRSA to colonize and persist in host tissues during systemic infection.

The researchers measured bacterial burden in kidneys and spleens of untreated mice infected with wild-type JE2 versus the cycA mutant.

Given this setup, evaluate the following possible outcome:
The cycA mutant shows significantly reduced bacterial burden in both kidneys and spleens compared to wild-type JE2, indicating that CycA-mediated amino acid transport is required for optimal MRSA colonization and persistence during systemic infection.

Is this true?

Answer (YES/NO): NO